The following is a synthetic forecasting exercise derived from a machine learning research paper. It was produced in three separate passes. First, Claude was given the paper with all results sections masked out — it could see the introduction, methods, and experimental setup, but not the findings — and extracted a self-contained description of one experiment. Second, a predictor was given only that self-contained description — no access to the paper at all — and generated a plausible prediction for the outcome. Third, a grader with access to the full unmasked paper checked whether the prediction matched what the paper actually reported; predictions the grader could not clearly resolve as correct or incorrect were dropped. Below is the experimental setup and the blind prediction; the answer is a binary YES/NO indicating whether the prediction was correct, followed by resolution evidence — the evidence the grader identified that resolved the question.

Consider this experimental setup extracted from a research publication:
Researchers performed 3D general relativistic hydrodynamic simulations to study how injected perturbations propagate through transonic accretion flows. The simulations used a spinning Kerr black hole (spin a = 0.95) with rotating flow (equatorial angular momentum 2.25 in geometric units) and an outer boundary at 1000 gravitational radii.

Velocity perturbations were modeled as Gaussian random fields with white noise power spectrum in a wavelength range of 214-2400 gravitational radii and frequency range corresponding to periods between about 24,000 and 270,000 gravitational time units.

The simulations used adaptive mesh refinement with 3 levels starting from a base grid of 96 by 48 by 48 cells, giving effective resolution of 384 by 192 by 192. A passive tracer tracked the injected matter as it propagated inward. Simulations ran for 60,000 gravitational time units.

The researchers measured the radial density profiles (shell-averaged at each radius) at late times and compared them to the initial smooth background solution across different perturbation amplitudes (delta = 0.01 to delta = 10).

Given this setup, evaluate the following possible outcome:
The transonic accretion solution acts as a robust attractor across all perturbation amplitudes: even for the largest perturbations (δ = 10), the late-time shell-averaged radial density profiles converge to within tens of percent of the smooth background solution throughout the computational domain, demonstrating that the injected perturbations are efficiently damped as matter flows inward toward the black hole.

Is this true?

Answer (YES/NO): NO